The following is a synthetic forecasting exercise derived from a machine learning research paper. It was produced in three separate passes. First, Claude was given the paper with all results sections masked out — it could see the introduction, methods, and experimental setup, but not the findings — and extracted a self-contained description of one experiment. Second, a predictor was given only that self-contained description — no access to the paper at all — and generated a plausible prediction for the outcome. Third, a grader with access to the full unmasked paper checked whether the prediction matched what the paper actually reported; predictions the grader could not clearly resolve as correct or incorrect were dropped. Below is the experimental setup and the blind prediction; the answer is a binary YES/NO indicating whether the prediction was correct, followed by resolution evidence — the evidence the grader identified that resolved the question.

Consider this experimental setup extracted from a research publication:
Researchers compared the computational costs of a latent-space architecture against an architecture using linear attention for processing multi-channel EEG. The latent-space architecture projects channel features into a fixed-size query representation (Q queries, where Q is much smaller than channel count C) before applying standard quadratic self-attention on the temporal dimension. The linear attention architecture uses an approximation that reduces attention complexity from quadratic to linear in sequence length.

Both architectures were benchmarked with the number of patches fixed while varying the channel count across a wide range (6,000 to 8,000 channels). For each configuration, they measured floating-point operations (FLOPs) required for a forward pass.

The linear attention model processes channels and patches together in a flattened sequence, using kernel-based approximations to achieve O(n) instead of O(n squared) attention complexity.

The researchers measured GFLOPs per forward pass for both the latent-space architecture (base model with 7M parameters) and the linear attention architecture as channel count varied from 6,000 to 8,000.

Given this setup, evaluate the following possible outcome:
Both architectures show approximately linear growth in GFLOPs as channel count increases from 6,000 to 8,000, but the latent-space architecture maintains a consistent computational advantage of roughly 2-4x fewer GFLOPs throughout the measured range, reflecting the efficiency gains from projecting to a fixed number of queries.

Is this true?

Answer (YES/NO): NO